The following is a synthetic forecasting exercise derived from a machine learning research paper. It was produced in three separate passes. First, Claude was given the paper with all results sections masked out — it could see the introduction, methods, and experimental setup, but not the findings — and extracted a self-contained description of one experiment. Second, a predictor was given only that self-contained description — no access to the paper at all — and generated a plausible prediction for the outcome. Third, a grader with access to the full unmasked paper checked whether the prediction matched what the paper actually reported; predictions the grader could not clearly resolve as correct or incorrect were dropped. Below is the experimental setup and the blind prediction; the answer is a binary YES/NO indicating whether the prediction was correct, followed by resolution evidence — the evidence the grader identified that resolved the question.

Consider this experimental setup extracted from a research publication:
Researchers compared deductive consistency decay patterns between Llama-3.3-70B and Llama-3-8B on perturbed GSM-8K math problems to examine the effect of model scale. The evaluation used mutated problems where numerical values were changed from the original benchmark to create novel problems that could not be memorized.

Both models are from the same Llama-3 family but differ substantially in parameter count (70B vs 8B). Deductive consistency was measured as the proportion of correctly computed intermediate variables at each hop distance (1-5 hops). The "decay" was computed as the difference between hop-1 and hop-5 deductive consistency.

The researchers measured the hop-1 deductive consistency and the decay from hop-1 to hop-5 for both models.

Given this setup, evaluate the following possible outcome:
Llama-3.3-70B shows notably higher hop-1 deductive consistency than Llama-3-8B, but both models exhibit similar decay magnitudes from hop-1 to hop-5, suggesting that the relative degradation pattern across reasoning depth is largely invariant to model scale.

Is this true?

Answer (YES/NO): NO